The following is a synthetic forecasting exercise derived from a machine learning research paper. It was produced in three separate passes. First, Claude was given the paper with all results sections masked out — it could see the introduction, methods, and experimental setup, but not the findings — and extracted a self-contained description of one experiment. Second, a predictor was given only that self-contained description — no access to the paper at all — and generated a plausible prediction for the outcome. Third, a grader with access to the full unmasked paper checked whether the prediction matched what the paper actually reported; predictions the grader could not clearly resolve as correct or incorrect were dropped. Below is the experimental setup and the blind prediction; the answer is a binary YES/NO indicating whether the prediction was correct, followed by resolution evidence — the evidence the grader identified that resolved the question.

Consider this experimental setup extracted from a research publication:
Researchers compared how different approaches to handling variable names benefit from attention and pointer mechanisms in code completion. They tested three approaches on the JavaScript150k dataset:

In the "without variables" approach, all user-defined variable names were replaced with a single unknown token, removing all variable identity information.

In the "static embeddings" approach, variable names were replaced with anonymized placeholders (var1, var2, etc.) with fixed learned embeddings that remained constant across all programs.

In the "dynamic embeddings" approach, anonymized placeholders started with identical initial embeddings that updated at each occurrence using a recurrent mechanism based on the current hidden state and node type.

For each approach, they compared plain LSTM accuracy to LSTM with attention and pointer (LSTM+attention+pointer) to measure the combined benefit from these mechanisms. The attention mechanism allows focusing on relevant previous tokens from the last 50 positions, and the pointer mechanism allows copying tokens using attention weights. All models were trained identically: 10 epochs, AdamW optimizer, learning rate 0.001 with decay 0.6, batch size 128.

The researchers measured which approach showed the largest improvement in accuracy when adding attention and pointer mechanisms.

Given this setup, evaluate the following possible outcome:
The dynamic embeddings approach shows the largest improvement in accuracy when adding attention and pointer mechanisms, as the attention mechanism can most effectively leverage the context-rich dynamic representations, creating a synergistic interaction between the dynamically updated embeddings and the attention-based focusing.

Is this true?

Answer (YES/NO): NO